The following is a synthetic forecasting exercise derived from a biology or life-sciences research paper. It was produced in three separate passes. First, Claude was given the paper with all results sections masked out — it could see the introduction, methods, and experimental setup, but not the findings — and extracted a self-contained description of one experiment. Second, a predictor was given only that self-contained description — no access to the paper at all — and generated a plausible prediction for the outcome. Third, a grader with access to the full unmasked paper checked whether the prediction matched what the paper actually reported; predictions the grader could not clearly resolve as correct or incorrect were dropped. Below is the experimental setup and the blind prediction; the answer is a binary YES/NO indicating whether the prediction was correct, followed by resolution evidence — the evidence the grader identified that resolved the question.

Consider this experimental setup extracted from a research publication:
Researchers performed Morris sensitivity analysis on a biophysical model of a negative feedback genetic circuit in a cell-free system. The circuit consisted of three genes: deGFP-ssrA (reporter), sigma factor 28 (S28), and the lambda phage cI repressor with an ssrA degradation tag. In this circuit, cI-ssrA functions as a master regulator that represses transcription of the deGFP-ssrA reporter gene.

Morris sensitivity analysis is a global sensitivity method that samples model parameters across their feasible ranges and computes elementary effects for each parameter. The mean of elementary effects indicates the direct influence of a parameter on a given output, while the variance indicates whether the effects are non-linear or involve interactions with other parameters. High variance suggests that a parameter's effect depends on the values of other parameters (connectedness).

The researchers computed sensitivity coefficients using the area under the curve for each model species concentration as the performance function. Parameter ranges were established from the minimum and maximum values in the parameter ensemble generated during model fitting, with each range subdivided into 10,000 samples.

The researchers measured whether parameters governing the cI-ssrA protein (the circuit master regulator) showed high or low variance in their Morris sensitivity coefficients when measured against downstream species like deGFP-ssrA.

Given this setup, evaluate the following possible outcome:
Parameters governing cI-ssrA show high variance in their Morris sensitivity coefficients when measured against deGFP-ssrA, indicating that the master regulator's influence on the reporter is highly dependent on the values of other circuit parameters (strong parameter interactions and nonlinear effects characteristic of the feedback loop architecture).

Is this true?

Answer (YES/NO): YES